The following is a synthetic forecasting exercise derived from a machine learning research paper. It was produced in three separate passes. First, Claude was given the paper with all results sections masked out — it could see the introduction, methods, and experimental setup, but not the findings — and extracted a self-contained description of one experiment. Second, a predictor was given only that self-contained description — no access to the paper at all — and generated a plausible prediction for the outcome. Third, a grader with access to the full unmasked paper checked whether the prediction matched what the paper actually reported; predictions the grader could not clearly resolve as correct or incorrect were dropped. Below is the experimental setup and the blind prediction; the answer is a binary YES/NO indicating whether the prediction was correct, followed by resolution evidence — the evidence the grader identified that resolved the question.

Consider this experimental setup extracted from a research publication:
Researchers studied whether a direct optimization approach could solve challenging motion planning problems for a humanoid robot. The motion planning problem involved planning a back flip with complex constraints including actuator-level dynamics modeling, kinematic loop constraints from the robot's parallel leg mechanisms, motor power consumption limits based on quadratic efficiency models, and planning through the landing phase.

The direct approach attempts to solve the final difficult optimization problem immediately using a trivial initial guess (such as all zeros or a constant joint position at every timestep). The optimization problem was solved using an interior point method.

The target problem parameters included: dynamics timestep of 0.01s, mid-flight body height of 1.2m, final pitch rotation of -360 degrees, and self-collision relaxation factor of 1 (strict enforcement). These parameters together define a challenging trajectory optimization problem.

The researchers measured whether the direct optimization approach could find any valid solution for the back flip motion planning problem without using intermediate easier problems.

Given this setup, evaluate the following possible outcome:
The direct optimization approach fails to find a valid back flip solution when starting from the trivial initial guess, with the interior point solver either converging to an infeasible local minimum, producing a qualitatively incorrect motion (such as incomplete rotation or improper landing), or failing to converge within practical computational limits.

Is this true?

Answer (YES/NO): YES